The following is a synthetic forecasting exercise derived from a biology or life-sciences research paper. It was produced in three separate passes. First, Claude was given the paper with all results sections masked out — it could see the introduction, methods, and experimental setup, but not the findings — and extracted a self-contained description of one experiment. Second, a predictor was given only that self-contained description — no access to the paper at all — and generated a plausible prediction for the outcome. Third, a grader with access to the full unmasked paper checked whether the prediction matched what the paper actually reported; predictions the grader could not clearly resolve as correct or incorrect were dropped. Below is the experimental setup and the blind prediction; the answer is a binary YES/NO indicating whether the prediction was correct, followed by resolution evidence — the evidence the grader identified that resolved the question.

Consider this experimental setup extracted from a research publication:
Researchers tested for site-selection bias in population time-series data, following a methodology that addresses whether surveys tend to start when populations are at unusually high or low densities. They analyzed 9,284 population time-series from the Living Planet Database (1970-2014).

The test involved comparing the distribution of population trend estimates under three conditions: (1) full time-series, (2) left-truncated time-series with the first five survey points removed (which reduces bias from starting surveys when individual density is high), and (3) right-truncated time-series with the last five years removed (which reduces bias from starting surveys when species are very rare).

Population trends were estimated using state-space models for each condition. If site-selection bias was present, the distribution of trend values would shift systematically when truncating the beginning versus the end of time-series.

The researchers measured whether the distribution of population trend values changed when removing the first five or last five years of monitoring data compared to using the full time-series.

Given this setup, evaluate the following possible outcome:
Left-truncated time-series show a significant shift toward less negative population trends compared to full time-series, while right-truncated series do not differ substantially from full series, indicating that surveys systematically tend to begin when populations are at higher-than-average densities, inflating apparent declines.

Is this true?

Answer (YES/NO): NO